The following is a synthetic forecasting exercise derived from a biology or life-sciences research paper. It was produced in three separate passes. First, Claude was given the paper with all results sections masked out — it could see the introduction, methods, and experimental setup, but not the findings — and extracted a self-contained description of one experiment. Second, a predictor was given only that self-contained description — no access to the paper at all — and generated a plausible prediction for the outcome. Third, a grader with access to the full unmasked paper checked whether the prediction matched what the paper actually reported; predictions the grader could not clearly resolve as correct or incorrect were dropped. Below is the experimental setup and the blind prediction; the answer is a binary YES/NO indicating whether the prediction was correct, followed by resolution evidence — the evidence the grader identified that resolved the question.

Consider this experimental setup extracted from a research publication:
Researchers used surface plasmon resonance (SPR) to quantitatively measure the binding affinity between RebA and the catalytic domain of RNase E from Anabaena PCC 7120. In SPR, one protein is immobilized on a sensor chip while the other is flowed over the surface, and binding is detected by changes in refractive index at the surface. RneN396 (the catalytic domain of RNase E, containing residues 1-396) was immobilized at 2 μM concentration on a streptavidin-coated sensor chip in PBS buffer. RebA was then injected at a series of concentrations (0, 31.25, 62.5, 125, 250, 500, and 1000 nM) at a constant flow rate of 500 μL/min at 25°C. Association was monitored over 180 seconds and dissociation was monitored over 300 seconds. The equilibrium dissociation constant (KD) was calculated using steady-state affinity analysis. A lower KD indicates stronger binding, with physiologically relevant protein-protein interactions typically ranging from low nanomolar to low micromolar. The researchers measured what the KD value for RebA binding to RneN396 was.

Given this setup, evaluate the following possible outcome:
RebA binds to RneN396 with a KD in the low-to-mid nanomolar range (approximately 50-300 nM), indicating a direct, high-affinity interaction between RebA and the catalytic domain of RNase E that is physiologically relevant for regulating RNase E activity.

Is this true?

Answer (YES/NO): NO